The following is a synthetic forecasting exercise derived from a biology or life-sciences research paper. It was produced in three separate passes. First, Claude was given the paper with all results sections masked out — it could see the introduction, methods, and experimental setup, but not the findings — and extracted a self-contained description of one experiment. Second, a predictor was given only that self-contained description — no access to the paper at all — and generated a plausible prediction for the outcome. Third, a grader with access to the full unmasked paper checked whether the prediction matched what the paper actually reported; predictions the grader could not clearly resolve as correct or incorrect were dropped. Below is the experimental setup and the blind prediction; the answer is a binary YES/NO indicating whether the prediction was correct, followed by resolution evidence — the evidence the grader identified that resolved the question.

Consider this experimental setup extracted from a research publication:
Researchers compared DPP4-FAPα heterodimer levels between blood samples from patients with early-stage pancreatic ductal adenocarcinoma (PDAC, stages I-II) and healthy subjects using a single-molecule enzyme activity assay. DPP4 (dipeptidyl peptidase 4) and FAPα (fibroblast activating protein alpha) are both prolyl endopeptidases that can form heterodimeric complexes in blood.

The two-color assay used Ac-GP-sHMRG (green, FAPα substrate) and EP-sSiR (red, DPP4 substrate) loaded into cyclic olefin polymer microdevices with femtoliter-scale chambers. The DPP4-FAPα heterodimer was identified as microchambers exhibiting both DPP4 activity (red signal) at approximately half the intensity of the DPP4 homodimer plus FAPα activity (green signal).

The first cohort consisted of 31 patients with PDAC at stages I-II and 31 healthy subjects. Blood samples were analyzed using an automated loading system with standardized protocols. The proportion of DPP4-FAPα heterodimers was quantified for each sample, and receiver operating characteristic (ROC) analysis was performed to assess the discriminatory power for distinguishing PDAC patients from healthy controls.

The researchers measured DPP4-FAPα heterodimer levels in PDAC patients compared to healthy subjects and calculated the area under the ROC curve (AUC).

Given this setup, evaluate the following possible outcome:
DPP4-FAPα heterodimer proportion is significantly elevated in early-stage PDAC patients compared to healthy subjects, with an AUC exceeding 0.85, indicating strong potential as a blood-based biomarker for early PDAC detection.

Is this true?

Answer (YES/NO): NO